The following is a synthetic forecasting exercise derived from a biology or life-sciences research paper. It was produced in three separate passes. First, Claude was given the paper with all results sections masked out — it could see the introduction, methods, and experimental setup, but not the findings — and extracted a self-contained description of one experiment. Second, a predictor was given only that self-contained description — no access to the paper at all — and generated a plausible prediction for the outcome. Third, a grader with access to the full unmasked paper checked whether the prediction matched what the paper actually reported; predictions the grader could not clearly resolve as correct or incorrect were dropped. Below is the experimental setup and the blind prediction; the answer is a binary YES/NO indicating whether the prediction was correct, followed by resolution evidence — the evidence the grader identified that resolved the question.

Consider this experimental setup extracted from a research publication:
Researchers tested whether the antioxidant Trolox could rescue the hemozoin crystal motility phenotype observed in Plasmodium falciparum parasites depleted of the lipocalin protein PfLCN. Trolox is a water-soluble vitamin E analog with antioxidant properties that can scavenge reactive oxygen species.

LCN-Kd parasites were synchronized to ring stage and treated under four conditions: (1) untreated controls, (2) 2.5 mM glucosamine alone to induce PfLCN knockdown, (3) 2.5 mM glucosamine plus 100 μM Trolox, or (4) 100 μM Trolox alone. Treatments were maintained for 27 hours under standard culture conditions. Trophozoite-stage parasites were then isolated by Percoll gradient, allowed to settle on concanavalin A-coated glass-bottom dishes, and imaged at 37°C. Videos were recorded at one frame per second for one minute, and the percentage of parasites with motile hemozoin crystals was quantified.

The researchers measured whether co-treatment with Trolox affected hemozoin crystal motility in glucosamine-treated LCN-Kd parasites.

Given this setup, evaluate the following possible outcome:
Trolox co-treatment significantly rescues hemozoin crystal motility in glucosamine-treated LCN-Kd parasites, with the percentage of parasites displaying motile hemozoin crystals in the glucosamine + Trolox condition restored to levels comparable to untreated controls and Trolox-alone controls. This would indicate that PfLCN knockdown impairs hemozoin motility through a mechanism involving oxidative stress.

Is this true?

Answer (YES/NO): NO